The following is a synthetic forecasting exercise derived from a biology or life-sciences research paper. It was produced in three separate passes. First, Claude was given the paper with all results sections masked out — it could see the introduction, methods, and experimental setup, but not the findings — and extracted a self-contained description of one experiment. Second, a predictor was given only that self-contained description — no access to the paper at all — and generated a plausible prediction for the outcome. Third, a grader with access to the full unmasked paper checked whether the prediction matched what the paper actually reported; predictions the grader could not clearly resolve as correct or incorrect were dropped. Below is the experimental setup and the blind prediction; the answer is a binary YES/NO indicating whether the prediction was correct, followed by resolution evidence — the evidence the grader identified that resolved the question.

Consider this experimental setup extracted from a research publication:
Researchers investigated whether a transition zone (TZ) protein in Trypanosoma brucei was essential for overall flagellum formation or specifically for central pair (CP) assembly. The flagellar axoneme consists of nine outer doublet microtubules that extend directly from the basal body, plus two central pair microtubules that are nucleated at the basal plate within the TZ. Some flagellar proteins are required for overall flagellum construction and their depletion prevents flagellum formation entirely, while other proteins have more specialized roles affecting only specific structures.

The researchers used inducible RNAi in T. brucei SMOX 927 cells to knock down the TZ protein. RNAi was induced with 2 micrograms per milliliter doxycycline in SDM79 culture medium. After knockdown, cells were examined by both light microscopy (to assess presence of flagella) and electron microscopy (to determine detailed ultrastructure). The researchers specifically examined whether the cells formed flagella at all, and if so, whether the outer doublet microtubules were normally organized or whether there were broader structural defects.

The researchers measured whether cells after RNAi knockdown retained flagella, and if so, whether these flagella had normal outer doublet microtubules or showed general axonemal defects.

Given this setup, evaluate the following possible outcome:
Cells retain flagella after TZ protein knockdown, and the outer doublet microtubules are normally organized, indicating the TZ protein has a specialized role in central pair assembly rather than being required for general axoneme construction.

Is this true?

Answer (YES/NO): YES